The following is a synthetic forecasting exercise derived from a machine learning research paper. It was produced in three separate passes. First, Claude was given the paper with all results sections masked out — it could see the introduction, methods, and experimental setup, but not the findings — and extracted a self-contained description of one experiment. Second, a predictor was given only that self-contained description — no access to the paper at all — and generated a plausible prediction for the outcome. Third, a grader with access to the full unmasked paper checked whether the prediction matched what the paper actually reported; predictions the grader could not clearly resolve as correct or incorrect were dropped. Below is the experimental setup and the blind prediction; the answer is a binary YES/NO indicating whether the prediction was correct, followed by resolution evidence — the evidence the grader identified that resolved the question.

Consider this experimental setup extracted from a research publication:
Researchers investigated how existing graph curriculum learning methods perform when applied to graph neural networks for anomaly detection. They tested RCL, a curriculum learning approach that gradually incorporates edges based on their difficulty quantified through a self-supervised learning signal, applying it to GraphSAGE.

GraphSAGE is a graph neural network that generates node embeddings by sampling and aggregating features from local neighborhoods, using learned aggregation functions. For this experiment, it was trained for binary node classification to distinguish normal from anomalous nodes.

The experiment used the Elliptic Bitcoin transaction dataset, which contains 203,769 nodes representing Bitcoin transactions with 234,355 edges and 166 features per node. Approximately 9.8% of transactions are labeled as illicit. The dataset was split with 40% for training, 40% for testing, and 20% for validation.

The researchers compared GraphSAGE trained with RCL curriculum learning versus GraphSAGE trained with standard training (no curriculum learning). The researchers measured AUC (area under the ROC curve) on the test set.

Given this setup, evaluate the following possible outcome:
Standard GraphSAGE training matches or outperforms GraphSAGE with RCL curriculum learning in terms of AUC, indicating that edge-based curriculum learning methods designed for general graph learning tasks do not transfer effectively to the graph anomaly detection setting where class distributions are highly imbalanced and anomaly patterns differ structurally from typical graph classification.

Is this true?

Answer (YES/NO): YES